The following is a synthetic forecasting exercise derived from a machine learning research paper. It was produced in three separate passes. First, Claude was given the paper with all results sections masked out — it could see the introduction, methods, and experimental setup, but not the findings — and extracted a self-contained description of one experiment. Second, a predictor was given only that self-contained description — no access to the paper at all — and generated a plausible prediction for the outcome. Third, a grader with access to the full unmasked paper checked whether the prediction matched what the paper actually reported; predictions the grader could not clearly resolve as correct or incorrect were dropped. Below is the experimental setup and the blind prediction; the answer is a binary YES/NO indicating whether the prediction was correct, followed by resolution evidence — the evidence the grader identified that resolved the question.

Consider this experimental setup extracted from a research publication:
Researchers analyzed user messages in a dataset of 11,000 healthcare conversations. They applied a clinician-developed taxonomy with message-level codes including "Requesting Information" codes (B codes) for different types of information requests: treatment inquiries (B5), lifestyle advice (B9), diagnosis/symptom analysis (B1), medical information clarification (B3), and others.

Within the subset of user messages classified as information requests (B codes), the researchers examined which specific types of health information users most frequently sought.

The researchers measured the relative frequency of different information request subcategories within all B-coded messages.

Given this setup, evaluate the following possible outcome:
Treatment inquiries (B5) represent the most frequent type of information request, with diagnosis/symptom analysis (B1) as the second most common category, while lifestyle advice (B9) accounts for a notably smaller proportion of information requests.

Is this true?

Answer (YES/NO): NO